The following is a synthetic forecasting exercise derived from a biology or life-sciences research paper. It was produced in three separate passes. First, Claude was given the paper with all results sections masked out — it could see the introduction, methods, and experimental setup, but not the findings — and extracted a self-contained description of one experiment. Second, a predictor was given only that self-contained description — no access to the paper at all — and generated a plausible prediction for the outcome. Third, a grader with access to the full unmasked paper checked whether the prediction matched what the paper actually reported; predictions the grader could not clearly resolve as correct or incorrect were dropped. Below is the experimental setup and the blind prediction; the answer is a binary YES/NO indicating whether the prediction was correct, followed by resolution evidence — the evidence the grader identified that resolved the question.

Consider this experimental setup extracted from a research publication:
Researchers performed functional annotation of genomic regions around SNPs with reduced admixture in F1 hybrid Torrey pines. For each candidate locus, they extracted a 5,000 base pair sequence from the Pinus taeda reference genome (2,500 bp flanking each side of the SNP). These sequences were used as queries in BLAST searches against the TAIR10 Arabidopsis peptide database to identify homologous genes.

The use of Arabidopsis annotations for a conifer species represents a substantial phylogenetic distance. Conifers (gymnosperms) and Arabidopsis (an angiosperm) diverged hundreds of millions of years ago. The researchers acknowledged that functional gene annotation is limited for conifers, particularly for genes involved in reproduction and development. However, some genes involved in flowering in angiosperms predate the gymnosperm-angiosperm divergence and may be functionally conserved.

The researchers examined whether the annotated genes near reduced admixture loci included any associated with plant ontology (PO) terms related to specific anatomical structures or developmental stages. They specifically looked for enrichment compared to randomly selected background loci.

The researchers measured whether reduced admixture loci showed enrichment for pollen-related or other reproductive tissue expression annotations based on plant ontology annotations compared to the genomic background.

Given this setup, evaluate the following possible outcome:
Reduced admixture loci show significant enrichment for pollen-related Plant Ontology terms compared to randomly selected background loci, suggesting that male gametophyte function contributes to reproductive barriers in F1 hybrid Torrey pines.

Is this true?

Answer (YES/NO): NO